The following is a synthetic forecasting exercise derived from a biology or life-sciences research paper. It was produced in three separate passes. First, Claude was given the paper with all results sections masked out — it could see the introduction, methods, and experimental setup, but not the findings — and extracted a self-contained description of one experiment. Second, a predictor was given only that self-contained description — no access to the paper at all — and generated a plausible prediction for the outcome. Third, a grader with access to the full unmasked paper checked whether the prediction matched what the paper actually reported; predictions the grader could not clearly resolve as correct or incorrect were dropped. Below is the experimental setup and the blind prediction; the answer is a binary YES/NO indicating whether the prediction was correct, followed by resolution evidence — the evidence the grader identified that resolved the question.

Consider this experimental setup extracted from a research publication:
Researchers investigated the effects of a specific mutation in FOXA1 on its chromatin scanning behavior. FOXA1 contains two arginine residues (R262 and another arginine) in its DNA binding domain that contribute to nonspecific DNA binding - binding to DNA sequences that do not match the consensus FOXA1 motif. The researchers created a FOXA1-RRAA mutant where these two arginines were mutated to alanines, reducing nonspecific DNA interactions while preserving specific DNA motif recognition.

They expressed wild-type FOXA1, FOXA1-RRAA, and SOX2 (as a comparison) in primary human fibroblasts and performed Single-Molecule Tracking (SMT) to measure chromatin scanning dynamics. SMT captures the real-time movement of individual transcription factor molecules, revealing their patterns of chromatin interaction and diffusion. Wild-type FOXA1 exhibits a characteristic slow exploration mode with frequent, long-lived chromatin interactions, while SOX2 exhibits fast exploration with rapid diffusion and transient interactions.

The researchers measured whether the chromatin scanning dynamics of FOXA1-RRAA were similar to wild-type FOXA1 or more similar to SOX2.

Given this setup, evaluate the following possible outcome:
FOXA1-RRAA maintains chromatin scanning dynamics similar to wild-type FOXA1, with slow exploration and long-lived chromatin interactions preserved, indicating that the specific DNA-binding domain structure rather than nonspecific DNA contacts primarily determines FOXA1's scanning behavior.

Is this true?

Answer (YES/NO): NO